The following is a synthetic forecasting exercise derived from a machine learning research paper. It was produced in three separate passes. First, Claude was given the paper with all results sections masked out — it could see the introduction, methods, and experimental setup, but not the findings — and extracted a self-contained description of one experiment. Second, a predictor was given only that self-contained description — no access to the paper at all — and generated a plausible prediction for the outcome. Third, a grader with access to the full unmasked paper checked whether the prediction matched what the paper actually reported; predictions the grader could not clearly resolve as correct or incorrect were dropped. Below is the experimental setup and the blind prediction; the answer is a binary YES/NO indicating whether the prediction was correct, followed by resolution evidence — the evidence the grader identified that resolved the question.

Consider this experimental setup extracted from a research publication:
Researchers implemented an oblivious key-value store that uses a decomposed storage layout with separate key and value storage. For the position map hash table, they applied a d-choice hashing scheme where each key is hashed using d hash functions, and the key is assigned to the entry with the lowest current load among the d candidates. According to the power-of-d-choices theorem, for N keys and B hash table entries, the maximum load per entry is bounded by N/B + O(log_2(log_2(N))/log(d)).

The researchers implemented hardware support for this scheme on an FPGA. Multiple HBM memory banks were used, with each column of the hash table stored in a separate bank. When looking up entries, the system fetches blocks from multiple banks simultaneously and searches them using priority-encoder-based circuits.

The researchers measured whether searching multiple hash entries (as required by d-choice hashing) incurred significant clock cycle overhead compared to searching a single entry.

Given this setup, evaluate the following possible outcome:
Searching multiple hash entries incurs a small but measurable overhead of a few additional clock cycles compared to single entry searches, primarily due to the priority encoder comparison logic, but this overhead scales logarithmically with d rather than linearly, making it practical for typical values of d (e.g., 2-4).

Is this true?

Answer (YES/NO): NO